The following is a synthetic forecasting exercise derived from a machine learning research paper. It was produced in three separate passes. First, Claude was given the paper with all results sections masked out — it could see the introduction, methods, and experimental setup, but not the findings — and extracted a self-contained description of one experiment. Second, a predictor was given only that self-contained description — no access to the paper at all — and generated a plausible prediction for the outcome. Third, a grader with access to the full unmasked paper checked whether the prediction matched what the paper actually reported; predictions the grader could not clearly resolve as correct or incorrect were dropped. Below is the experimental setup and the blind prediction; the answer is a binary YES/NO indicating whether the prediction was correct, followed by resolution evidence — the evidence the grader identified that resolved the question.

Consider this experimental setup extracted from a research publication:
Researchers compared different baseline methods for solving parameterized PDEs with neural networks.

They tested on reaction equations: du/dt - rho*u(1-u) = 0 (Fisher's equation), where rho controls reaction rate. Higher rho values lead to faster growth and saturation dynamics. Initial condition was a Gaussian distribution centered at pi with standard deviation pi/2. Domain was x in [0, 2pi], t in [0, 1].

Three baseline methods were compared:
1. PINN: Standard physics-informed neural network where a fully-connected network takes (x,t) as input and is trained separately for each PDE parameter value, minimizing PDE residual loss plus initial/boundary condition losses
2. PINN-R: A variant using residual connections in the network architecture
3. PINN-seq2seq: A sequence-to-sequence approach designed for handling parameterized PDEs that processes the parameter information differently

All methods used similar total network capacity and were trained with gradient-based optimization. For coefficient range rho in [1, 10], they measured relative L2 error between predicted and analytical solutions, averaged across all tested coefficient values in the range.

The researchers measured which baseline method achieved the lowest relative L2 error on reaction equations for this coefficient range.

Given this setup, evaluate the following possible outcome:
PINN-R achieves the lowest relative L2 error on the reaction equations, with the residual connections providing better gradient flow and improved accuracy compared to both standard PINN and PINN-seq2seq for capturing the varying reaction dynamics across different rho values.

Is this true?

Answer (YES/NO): YES